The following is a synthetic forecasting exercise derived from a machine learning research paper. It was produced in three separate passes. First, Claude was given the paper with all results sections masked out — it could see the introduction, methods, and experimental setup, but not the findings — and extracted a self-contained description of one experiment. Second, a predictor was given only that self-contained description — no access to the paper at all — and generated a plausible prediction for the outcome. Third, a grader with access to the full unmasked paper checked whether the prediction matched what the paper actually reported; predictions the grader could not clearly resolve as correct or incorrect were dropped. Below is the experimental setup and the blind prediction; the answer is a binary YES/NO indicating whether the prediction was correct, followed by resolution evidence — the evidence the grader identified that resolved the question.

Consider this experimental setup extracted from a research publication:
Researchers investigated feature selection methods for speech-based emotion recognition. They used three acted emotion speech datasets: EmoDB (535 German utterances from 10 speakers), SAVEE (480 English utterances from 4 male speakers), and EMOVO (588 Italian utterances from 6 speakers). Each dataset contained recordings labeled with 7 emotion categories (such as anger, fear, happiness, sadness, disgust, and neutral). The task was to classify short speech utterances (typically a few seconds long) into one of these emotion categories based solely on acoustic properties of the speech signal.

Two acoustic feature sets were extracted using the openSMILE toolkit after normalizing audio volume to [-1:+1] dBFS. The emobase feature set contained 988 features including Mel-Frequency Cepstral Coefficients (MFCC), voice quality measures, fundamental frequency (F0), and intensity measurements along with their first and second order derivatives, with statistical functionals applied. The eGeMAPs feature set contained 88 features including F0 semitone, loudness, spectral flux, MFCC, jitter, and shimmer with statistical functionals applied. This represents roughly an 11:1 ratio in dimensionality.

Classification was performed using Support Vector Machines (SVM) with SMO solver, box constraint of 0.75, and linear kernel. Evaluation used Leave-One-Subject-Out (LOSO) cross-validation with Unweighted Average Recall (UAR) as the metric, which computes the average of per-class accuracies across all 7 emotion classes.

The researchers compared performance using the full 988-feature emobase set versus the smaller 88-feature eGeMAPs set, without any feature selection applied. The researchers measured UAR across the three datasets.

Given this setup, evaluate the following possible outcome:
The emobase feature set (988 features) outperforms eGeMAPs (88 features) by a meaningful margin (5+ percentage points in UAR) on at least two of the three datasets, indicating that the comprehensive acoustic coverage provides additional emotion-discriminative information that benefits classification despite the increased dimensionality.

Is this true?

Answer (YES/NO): NO